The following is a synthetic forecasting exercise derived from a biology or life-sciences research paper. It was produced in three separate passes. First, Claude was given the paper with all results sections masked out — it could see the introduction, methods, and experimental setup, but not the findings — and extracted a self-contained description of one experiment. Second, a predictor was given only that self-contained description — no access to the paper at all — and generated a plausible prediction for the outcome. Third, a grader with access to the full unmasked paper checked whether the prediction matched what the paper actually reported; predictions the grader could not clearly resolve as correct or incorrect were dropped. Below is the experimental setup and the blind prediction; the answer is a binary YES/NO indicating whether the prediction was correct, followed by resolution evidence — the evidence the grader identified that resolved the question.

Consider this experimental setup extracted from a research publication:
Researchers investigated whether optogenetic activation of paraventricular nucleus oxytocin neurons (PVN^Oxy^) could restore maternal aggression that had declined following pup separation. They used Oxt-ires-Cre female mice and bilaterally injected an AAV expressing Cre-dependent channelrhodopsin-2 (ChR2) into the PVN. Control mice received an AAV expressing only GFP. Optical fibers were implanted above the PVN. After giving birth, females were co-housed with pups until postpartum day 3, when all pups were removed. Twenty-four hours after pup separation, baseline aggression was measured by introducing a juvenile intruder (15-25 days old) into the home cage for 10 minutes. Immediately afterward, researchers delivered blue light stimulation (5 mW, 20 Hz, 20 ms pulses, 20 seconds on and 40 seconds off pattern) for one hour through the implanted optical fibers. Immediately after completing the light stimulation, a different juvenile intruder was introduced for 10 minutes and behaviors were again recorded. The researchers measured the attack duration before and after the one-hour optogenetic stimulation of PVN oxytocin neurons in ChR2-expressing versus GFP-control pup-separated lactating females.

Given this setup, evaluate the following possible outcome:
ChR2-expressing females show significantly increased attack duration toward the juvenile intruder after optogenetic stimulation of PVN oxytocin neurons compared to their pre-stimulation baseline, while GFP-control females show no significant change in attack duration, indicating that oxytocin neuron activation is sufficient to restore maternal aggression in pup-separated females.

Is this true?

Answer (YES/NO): YES